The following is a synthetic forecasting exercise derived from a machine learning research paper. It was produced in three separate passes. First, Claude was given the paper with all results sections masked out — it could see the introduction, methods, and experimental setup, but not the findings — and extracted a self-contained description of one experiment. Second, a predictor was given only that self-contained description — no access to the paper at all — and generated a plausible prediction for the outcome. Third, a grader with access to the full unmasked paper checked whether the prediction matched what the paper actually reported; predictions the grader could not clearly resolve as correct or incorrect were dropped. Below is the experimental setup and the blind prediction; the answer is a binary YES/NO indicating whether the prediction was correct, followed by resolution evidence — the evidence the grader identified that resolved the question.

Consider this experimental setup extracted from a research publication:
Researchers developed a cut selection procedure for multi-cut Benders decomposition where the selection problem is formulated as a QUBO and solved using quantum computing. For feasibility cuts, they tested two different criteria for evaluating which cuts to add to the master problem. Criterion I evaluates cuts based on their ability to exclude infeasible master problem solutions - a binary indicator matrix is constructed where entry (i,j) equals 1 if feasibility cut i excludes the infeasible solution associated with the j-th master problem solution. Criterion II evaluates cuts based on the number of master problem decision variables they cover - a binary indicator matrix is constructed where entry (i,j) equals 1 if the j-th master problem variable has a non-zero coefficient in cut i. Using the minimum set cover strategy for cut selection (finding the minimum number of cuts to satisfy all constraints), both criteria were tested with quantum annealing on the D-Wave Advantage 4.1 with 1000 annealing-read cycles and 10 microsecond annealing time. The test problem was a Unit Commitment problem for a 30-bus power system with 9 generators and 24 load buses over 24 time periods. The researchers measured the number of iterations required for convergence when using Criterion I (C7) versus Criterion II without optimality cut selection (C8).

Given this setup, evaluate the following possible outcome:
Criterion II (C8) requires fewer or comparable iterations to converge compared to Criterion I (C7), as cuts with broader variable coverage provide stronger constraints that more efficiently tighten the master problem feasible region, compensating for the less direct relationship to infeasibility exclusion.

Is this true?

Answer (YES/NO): NO